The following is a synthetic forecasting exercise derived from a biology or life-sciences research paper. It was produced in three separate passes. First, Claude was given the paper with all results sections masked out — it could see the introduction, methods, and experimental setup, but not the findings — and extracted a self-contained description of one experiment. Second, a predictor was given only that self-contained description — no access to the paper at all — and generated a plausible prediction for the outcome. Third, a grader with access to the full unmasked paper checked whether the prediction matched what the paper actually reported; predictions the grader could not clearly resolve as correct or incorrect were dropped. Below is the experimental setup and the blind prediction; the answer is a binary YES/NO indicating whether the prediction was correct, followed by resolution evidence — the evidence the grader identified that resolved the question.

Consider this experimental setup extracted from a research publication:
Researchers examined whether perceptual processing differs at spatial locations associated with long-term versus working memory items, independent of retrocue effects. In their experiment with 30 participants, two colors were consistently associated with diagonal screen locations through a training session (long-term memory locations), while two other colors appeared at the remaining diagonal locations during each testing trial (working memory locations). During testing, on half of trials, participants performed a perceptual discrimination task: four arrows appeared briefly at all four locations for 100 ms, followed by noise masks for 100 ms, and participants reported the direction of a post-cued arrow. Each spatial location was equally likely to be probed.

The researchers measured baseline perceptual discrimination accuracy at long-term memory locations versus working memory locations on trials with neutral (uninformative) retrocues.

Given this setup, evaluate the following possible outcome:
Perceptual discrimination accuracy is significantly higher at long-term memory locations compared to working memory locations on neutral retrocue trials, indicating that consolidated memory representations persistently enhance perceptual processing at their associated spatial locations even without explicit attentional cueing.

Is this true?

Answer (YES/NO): YES